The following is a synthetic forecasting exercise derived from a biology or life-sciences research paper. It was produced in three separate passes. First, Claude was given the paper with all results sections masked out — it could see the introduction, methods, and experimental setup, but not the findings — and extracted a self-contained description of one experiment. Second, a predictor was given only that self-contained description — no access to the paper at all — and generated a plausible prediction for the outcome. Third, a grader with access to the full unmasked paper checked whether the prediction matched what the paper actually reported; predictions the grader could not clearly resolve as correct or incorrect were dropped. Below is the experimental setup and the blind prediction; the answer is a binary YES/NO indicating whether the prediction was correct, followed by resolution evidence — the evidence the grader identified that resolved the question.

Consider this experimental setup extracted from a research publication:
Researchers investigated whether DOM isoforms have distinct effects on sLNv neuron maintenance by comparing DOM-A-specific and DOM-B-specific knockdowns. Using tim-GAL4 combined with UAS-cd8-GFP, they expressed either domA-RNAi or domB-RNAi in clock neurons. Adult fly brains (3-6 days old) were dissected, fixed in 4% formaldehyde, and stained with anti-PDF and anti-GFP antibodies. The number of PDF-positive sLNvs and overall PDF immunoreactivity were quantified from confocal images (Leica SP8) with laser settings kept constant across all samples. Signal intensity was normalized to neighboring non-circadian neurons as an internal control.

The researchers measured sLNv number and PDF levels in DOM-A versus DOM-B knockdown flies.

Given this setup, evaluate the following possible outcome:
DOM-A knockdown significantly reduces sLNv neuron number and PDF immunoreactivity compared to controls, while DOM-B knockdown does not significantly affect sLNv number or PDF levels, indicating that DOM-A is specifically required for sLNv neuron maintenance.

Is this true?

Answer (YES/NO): YES